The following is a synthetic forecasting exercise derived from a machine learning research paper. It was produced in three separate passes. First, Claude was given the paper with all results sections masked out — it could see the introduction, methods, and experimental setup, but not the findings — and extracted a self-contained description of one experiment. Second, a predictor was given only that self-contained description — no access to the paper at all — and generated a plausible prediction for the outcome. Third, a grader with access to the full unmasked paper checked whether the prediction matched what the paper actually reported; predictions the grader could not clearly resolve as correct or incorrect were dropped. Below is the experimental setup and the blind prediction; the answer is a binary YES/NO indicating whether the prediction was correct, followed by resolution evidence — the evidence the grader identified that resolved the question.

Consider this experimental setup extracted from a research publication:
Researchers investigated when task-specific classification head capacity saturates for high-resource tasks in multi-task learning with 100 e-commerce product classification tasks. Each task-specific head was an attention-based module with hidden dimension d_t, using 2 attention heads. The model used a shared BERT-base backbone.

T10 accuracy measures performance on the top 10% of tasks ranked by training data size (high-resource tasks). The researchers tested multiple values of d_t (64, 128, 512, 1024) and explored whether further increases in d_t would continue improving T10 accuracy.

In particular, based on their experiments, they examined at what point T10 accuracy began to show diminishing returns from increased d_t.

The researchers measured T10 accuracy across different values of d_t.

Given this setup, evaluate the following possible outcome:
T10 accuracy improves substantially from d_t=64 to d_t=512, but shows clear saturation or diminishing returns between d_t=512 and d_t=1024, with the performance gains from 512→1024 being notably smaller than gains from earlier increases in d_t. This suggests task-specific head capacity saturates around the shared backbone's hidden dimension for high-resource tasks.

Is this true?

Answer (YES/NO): NO